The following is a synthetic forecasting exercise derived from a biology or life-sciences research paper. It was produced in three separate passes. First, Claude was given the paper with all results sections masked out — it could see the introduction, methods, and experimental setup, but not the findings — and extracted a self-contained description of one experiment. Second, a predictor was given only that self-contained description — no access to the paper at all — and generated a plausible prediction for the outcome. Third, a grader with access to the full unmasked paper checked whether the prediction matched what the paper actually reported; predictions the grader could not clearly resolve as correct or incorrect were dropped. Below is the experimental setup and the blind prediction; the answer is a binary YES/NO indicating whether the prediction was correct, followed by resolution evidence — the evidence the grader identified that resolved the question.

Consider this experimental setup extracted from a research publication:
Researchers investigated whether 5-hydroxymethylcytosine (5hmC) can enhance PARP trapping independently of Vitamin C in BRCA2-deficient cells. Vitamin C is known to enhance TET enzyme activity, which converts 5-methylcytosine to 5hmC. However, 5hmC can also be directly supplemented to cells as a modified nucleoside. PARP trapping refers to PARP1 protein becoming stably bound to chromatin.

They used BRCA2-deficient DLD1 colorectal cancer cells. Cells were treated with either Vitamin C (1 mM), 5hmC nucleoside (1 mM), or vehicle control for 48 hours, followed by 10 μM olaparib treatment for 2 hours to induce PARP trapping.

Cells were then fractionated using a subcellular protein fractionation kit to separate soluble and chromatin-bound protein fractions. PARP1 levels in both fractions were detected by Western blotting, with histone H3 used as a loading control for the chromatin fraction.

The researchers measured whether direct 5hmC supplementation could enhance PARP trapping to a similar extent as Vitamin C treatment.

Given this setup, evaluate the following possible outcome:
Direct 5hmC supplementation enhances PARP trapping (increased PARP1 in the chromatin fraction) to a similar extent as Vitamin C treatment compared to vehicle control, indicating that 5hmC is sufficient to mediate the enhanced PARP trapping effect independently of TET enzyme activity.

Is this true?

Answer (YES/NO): YES